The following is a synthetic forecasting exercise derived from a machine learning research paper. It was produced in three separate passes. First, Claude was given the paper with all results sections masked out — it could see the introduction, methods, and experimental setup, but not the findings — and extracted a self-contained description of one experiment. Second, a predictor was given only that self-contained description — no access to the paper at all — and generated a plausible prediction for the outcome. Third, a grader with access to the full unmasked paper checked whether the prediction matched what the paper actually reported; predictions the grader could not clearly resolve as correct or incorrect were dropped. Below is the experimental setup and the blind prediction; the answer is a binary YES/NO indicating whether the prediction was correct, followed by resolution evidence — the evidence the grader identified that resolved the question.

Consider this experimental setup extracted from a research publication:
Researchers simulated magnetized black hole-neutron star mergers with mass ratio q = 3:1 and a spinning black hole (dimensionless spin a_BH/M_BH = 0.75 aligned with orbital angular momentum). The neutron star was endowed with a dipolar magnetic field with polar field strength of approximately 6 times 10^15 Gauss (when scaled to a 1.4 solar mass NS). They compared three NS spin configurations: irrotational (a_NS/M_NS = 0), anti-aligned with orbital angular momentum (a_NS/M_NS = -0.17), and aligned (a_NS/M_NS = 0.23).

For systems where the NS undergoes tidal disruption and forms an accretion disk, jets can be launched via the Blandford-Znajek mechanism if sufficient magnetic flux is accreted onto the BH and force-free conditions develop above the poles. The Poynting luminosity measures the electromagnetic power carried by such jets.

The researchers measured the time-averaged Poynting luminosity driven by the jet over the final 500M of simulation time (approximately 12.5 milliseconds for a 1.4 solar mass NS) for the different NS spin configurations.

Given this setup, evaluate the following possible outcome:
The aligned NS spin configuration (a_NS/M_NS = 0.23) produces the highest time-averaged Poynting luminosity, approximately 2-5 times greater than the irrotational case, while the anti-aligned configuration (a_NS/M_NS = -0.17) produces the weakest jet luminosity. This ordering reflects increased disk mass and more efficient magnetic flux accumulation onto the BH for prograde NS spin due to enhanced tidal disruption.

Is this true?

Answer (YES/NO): NO